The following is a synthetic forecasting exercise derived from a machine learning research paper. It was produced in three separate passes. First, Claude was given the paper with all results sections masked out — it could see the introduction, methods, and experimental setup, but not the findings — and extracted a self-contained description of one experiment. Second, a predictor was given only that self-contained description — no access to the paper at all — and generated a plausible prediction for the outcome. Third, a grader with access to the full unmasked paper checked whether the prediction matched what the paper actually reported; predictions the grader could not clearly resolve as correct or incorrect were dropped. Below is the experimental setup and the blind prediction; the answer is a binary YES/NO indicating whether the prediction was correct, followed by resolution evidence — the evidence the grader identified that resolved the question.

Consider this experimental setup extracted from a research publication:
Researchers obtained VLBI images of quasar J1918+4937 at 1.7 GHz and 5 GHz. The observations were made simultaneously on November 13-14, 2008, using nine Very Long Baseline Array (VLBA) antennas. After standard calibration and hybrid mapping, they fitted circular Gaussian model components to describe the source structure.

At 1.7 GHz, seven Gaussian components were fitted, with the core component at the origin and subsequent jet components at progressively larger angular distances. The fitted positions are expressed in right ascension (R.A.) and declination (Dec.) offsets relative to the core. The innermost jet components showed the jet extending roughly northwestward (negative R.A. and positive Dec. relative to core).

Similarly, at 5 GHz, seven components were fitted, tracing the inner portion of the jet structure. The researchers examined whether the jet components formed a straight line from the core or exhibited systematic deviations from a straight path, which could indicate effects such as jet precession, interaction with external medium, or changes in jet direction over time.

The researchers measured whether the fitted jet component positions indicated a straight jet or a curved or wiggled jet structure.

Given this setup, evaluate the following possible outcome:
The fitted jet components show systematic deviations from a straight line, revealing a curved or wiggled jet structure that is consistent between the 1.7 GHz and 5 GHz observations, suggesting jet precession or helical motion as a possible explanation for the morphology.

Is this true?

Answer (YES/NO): YES